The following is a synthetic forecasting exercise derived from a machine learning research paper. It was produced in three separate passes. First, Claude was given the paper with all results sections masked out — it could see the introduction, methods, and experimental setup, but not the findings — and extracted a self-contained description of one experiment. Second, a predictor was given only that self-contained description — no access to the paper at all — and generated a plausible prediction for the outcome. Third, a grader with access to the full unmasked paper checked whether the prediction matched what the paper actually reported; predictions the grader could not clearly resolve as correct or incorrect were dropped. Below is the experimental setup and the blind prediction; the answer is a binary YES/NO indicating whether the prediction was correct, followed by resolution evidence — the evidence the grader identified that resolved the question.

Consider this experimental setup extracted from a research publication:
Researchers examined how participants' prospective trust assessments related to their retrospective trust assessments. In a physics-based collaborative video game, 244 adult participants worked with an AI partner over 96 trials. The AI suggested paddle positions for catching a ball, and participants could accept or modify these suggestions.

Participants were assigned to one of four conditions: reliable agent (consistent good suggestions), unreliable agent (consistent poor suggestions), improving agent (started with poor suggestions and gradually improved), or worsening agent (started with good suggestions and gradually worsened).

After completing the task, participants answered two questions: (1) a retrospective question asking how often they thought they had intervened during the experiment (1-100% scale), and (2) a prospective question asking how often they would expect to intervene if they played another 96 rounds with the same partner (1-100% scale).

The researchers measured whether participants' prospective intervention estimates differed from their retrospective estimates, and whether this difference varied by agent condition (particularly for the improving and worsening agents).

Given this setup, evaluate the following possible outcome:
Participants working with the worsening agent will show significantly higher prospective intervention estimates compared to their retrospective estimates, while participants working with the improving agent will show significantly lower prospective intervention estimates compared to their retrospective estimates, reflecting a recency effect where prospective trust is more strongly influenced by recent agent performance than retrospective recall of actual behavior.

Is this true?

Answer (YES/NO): NO